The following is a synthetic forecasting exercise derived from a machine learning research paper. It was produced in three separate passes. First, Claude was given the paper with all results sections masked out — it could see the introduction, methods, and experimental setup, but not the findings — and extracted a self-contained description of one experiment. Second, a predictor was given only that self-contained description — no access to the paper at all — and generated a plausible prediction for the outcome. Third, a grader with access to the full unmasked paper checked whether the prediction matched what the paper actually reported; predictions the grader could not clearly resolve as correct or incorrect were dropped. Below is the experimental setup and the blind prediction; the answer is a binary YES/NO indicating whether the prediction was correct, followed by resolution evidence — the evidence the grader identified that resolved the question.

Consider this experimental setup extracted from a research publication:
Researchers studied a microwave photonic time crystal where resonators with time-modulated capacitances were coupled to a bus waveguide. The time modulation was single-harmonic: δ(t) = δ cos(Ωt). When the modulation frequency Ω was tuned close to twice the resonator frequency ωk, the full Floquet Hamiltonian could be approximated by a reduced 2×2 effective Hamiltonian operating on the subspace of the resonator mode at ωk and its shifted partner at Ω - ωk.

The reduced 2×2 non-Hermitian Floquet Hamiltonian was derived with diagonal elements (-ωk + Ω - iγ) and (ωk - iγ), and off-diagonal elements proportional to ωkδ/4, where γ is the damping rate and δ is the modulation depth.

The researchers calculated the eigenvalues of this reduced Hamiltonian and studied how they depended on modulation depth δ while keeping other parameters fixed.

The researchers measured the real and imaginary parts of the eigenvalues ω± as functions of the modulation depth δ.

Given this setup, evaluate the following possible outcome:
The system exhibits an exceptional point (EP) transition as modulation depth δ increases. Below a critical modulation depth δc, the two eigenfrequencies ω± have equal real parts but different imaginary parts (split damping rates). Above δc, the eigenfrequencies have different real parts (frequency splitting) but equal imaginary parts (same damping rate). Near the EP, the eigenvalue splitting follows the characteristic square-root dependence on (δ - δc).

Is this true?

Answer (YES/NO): NO